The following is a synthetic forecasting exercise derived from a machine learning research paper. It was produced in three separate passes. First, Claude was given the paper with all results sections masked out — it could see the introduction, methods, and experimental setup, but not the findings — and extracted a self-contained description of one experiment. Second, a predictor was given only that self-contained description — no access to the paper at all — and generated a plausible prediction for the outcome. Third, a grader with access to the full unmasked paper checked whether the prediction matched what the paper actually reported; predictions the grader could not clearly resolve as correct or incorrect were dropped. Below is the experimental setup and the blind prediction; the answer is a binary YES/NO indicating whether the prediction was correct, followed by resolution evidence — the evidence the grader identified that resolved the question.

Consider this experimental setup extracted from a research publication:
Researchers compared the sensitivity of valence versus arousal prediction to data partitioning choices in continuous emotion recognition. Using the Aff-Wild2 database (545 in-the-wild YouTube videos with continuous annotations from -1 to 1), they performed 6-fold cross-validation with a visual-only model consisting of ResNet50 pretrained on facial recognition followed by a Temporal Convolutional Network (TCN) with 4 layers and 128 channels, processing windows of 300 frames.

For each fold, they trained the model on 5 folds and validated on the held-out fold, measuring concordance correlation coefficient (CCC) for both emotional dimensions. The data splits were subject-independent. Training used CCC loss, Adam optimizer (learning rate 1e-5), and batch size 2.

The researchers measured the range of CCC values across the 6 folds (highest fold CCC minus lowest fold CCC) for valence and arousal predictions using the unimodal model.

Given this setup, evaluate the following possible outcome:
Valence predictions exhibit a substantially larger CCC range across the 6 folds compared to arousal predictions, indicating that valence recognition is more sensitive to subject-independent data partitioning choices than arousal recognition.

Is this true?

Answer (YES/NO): YES